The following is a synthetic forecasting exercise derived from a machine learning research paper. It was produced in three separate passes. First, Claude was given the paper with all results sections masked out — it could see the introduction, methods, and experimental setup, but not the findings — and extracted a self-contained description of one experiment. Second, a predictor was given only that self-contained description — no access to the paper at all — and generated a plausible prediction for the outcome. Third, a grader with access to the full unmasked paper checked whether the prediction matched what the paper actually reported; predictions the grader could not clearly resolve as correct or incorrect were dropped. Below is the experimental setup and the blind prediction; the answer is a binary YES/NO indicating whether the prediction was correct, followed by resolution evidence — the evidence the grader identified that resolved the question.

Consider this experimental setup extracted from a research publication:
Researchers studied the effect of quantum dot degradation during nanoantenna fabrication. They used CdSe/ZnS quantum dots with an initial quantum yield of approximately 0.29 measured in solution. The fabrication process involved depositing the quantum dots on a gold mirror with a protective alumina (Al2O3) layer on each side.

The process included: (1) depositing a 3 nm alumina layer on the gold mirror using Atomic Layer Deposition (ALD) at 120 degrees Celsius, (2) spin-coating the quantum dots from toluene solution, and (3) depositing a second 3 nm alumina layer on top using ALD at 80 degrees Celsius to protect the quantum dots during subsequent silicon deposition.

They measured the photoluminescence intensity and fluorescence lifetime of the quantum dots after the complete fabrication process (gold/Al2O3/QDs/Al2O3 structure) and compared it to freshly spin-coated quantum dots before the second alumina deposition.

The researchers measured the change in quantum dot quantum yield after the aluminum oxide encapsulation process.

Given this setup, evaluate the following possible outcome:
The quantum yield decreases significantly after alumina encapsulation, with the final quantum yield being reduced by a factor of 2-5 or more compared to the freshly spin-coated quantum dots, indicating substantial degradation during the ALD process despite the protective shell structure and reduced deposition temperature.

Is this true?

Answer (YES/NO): YES